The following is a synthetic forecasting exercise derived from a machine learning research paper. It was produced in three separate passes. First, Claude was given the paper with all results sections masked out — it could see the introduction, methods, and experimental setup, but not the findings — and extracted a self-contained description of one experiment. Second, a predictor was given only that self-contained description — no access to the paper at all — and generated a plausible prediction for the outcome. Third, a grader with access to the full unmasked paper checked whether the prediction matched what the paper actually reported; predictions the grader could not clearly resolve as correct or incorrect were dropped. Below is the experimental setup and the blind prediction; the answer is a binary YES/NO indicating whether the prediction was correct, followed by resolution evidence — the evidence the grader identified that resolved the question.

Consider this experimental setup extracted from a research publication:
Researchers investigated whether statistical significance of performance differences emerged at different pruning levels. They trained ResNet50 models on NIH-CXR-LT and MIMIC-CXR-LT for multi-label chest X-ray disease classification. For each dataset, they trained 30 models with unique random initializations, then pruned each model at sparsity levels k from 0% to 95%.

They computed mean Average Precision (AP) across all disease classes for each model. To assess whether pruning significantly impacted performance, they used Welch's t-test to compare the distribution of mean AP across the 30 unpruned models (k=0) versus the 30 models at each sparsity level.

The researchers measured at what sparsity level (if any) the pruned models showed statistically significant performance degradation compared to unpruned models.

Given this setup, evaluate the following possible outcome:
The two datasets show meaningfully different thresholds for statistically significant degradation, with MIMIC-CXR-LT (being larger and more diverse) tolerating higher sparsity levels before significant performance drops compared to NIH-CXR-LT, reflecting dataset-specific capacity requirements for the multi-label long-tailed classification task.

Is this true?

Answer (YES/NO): NO